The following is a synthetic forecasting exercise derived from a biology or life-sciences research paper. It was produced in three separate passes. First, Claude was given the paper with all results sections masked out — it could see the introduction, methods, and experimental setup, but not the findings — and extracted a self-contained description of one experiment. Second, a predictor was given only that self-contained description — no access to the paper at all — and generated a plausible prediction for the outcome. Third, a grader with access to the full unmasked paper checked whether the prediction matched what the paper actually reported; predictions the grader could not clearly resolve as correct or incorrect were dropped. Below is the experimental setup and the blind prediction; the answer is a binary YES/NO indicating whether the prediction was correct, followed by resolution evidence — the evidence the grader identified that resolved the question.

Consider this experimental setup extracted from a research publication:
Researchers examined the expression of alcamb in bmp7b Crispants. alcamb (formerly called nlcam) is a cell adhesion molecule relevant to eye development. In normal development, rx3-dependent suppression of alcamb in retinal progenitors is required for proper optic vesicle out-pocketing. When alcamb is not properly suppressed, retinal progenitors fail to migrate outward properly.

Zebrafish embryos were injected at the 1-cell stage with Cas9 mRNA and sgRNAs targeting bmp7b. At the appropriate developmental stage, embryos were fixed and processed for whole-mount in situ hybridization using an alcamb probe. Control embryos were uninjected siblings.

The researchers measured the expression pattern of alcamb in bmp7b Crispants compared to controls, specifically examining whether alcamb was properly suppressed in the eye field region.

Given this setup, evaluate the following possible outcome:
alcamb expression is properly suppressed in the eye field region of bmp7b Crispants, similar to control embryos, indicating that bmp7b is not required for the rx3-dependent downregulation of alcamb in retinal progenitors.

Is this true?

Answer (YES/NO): NO